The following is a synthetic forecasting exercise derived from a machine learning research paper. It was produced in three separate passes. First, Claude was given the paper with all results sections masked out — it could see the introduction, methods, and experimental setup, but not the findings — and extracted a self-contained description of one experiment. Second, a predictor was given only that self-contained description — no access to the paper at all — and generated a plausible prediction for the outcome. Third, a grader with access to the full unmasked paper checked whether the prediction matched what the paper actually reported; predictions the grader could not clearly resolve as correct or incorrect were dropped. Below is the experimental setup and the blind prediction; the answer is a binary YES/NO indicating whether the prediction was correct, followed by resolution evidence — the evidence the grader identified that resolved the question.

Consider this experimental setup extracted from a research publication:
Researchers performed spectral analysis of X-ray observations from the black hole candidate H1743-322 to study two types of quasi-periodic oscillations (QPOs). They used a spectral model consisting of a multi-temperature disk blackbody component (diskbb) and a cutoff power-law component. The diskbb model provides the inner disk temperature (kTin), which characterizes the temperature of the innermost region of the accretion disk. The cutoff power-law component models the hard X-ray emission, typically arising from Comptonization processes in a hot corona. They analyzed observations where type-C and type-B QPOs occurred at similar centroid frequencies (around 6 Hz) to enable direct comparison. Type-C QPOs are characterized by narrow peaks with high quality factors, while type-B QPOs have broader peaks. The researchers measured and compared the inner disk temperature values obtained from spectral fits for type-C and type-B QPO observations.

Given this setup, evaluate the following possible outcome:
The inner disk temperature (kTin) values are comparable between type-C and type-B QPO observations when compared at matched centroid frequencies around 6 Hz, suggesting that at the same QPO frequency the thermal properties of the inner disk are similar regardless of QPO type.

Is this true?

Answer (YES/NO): NO